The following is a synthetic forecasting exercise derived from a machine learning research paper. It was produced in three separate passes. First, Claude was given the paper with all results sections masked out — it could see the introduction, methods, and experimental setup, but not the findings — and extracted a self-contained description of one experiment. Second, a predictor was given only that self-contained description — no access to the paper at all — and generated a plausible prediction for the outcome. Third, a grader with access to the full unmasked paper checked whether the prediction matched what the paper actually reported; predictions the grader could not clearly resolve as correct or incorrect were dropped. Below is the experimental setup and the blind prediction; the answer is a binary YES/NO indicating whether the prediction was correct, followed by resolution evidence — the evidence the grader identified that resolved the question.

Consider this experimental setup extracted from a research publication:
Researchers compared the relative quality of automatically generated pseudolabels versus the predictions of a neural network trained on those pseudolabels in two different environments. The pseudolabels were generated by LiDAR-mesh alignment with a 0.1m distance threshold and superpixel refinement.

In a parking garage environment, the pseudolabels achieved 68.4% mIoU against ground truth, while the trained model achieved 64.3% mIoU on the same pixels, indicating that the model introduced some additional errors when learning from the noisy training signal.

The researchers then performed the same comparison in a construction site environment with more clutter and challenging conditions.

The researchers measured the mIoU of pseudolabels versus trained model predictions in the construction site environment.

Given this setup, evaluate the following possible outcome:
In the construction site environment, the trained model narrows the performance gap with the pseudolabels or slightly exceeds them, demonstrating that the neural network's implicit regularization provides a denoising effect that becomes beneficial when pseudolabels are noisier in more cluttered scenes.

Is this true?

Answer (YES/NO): YES